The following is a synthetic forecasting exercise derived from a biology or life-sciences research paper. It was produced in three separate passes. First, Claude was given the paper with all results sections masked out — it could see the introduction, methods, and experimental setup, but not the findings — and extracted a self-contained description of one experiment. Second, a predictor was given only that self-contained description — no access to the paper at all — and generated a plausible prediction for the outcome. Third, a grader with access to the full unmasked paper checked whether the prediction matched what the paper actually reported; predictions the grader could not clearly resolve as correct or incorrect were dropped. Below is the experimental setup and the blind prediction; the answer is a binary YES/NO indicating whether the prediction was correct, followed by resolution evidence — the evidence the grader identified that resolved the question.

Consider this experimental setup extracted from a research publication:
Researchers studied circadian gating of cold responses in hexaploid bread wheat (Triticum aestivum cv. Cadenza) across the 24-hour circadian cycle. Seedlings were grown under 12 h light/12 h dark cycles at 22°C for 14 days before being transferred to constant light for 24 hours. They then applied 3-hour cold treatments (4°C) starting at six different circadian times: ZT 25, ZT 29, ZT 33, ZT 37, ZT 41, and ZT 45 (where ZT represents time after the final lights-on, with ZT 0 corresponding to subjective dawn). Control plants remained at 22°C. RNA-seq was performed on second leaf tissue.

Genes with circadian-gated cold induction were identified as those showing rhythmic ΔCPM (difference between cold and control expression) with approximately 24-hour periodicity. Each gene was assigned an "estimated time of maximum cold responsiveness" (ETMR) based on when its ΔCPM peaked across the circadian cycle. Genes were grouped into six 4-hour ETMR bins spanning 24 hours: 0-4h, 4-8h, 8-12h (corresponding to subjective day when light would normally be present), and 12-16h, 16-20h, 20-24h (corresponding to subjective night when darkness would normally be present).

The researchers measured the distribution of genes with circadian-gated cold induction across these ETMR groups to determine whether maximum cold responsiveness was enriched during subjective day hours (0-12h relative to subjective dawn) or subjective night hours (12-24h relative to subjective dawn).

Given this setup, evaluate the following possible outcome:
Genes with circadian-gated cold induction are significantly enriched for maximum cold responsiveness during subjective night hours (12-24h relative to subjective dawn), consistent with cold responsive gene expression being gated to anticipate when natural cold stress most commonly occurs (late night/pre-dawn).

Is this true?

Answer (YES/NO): YES